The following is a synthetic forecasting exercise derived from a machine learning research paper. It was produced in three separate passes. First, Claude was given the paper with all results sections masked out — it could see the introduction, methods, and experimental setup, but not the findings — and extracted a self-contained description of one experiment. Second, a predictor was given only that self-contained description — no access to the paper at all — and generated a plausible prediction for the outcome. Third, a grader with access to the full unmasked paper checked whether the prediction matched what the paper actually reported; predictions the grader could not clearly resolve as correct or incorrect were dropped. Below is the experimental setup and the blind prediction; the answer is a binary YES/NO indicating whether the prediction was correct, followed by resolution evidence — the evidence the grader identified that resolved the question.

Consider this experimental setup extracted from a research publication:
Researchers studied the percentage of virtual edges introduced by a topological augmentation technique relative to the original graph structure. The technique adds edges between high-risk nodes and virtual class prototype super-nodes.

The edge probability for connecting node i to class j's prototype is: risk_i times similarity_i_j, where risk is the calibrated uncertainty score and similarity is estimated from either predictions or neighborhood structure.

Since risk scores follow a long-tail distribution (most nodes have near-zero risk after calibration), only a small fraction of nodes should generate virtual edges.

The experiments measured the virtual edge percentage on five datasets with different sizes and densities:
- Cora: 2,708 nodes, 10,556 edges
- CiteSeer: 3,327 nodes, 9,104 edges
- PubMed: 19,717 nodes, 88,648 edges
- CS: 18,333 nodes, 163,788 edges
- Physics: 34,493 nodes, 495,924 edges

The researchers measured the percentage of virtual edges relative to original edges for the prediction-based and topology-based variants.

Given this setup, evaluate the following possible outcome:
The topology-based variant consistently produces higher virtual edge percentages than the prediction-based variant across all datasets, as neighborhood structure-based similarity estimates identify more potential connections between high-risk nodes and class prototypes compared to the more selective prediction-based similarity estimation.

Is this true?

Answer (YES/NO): NO